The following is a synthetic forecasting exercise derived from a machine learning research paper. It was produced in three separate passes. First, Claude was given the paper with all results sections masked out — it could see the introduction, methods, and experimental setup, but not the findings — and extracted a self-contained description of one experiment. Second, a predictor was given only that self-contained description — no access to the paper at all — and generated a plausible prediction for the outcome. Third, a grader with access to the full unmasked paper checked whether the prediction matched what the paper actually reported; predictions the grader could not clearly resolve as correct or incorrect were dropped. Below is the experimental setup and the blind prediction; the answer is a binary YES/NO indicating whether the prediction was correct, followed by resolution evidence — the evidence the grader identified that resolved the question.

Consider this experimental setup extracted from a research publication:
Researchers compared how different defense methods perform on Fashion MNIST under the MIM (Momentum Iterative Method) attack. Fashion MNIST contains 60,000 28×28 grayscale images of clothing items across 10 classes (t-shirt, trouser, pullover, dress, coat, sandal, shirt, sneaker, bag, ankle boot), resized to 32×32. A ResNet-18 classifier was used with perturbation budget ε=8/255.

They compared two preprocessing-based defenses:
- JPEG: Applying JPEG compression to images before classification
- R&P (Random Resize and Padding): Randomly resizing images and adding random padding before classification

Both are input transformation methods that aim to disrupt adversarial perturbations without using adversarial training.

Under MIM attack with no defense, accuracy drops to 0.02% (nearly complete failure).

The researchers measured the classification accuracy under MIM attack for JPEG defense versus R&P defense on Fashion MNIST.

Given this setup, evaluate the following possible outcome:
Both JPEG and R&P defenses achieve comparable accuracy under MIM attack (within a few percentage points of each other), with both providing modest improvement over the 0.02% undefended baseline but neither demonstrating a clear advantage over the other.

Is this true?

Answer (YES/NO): NO